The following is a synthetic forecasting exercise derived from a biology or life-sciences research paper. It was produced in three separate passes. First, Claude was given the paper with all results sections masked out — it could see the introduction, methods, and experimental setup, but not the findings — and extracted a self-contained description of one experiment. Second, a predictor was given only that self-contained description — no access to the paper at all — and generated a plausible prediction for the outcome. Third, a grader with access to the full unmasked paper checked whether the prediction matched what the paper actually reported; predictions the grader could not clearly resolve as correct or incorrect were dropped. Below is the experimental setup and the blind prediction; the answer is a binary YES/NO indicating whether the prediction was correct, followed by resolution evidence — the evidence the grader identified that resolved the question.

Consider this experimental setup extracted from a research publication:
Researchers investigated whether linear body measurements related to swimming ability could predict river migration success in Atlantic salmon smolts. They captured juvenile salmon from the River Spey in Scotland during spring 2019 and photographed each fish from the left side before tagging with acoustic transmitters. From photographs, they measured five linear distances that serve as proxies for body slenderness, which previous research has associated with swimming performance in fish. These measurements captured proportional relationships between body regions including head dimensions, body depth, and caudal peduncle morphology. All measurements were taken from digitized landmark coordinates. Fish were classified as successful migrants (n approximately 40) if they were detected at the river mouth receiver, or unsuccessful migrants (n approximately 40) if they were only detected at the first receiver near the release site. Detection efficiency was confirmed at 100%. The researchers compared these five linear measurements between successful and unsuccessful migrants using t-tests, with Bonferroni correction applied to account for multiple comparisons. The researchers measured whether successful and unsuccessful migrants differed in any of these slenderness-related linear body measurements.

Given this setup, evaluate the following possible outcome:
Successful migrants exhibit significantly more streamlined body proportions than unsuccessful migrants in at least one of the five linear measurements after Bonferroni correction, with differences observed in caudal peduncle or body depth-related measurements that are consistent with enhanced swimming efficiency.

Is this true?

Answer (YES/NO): NO